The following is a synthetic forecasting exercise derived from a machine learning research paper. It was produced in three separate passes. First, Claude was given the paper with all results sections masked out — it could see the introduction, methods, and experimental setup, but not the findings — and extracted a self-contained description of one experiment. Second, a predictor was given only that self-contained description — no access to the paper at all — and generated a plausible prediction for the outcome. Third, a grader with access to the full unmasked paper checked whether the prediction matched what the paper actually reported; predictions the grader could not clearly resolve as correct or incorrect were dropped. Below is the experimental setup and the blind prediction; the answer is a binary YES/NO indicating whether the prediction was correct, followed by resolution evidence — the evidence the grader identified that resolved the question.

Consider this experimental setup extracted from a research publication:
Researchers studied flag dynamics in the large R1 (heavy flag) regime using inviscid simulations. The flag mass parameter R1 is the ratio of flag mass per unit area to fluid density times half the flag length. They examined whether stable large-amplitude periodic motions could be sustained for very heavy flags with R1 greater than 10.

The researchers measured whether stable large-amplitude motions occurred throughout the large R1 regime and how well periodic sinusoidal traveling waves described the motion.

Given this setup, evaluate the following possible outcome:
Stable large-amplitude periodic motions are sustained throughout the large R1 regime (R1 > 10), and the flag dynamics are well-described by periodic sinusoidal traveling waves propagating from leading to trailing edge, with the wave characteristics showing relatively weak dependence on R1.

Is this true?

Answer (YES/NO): NO